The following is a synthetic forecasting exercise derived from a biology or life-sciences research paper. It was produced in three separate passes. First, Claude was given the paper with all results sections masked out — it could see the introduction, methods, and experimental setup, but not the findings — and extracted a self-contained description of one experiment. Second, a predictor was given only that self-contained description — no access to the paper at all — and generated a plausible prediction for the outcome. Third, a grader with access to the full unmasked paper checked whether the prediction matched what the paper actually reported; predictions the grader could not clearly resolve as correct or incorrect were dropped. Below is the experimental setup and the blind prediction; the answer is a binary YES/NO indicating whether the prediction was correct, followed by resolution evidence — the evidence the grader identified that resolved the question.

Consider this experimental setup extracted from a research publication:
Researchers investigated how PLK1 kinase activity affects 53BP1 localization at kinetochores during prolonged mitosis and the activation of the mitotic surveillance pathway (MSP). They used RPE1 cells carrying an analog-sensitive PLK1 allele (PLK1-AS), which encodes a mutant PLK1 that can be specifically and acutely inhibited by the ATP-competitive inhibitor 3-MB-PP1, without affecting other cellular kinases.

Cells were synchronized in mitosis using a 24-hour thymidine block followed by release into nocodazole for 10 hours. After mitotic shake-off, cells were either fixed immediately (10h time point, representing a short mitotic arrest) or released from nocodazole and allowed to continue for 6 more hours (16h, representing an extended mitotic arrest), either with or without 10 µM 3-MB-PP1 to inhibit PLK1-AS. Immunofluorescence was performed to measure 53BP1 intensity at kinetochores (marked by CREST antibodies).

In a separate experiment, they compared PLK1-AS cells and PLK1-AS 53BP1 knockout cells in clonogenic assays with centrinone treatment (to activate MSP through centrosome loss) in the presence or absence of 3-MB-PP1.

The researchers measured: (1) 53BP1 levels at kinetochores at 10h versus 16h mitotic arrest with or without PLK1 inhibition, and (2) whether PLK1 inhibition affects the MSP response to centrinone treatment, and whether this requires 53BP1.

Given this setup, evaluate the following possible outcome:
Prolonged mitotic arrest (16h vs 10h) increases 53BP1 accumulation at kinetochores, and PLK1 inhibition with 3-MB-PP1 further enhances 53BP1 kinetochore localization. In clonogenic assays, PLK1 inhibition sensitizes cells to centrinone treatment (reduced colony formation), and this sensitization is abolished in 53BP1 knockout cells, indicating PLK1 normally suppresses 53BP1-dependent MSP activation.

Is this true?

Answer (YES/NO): NO